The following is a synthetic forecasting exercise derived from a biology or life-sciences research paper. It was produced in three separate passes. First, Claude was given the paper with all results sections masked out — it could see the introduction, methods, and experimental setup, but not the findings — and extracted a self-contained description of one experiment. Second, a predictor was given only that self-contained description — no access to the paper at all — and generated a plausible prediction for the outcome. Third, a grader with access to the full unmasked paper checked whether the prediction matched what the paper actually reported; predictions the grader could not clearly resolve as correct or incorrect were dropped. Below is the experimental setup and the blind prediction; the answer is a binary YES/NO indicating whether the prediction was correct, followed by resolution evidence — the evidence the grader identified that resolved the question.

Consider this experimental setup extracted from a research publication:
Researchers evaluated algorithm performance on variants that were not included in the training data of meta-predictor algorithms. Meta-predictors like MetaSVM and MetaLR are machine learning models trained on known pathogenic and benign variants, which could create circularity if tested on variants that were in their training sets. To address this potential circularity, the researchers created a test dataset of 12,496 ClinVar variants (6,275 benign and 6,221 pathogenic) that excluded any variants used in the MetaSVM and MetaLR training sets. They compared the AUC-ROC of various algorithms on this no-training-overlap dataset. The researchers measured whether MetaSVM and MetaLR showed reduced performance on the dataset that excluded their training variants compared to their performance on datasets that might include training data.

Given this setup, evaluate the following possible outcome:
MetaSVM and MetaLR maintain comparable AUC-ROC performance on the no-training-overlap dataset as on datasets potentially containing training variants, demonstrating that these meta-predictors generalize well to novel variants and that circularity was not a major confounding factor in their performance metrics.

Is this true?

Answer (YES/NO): YES